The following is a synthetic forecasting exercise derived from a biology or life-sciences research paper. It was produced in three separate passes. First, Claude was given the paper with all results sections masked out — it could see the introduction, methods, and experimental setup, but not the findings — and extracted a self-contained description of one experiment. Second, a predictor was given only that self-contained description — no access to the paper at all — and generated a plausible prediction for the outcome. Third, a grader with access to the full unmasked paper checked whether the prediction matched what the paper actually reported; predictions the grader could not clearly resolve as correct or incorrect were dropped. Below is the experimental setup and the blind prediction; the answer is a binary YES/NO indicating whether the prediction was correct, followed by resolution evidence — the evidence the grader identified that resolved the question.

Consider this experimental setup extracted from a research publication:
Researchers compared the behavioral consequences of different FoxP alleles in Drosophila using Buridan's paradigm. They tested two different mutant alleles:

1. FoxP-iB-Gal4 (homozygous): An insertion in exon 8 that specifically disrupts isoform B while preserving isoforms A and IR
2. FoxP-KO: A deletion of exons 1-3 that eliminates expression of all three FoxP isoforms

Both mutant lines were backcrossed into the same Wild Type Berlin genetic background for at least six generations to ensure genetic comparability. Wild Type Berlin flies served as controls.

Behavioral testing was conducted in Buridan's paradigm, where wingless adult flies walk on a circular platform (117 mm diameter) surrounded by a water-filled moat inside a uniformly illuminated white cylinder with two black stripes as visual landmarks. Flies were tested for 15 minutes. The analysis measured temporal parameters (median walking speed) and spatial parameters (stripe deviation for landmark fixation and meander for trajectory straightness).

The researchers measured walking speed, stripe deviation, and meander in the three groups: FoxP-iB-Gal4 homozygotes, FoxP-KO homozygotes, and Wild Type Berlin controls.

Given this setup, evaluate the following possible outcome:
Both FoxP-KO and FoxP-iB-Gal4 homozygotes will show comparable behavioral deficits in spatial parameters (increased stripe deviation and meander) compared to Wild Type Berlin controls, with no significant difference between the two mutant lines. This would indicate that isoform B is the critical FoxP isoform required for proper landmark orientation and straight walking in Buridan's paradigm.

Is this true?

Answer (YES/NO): YES